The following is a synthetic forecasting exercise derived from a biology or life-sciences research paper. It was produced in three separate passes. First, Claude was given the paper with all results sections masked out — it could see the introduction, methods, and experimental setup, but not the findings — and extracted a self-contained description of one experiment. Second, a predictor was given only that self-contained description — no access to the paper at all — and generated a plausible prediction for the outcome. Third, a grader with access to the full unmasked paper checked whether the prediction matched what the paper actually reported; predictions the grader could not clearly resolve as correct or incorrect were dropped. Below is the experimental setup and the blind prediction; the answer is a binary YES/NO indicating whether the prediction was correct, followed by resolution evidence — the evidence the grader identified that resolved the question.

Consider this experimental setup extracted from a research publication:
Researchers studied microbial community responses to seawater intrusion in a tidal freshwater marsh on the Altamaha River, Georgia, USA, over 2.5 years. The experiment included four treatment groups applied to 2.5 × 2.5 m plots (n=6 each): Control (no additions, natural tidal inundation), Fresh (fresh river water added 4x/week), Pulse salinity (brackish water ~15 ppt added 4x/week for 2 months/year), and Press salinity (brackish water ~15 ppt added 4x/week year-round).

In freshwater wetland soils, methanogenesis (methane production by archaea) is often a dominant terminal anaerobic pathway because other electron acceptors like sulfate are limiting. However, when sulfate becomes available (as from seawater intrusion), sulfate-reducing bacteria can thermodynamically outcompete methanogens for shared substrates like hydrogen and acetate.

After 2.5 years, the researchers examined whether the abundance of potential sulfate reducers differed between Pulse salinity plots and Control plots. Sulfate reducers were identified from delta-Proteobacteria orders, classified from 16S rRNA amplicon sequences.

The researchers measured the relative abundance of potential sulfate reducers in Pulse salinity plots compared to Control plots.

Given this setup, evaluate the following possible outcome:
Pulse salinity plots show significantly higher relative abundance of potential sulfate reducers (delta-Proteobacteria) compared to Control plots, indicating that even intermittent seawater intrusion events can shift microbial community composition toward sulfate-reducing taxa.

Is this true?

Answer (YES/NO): YES